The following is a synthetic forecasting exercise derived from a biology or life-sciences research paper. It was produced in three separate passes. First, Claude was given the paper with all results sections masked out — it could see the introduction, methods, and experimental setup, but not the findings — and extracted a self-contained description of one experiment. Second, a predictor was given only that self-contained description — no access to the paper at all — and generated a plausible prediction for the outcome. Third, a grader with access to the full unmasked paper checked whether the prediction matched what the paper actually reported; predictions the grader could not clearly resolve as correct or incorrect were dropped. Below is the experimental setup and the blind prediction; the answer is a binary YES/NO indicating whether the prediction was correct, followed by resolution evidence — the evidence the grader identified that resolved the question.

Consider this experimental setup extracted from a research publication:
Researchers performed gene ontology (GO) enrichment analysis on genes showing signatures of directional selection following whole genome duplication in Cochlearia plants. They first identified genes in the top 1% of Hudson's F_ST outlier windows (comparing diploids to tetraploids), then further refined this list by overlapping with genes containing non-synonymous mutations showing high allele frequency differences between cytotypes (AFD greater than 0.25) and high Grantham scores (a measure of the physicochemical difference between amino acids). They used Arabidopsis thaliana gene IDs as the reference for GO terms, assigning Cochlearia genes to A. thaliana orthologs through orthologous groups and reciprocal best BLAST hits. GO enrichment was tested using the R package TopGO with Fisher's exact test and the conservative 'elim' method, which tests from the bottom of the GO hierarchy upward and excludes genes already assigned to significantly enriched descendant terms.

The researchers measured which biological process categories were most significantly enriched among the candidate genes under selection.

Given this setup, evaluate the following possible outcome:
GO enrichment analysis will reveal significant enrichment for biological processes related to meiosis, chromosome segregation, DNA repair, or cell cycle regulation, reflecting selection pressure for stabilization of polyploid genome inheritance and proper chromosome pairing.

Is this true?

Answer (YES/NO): YES